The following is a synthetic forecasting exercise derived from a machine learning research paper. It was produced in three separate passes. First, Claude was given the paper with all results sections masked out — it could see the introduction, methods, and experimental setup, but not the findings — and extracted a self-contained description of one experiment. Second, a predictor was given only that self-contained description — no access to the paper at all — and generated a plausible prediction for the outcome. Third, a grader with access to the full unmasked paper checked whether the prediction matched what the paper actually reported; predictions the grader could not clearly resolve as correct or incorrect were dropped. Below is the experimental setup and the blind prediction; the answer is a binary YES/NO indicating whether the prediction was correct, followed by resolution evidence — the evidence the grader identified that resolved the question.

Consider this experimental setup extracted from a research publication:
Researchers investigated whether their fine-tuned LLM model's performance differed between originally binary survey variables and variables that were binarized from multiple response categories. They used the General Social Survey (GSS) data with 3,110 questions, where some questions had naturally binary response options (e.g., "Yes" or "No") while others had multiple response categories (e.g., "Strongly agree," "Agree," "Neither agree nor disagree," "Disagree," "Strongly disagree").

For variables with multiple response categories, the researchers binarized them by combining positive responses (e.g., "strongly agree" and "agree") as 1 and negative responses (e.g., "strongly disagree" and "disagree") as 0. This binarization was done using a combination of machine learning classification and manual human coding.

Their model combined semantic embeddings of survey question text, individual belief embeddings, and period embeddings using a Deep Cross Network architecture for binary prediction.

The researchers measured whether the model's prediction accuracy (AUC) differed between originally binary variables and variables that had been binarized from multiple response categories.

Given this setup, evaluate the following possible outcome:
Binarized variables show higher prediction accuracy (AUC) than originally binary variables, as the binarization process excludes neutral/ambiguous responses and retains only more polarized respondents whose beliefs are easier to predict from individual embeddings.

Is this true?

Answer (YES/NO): NO